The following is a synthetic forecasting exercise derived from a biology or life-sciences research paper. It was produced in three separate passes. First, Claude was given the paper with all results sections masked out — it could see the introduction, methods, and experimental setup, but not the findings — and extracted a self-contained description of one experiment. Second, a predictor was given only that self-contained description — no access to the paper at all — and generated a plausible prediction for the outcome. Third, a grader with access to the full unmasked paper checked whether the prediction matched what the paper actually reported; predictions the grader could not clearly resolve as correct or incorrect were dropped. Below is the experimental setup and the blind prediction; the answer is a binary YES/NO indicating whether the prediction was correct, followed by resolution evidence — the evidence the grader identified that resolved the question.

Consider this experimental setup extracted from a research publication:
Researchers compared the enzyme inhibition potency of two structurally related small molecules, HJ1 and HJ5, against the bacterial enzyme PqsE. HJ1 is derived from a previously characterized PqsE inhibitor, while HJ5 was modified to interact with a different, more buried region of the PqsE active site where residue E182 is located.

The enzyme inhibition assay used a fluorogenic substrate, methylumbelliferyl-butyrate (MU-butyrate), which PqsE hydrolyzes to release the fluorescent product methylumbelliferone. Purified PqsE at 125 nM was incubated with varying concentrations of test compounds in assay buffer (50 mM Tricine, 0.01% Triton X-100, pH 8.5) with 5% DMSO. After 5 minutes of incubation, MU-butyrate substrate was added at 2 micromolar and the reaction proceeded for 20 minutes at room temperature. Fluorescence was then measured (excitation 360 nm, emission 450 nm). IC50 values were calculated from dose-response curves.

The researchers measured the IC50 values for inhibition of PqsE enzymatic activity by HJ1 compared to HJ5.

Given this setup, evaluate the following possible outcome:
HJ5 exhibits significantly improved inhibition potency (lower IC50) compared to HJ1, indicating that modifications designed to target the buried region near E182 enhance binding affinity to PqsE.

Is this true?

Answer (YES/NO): NO